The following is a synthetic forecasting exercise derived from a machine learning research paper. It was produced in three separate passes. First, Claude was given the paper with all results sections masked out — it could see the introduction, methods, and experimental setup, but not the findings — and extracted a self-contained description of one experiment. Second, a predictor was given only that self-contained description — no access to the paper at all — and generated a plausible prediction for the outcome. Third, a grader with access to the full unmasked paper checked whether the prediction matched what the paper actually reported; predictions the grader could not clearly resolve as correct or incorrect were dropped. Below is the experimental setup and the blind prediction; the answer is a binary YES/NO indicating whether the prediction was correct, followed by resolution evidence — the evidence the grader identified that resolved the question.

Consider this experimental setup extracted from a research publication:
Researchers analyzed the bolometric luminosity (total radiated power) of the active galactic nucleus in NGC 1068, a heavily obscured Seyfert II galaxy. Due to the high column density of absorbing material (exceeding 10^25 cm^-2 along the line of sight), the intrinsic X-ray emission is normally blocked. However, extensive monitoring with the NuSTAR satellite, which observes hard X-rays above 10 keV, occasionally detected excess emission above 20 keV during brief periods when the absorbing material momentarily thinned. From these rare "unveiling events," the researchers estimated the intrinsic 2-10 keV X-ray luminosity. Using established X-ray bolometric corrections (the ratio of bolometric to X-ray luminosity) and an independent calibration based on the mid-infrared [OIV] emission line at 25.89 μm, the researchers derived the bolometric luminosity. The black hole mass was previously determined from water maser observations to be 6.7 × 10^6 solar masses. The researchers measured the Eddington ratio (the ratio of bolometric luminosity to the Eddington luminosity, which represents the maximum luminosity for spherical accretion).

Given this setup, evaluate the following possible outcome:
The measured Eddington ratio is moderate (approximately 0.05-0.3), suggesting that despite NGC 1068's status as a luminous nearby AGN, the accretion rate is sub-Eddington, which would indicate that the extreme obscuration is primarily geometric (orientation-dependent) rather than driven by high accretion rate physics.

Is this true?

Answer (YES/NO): NO